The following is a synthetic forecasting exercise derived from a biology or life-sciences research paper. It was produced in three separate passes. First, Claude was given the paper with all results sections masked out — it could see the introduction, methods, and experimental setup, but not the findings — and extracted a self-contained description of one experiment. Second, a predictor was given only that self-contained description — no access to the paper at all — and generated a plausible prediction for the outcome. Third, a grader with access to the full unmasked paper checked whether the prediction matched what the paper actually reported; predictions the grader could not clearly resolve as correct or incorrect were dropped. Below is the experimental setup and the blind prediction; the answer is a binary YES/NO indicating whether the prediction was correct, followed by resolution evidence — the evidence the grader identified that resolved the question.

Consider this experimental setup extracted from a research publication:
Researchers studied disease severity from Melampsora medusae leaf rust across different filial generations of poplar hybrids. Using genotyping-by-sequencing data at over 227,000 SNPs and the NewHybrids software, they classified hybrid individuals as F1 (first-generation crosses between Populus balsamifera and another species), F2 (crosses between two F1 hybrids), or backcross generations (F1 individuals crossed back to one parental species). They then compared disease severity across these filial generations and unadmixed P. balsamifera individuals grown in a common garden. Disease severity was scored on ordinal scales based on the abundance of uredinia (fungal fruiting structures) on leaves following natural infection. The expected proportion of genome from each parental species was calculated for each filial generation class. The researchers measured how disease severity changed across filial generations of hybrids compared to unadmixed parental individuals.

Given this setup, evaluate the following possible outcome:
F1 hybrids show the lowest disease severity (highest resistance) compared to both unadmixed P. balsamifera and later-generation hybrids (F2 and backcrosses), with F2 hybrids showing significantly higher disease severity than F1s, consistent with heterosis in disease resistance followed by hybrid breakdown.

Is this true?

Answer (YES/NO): NO